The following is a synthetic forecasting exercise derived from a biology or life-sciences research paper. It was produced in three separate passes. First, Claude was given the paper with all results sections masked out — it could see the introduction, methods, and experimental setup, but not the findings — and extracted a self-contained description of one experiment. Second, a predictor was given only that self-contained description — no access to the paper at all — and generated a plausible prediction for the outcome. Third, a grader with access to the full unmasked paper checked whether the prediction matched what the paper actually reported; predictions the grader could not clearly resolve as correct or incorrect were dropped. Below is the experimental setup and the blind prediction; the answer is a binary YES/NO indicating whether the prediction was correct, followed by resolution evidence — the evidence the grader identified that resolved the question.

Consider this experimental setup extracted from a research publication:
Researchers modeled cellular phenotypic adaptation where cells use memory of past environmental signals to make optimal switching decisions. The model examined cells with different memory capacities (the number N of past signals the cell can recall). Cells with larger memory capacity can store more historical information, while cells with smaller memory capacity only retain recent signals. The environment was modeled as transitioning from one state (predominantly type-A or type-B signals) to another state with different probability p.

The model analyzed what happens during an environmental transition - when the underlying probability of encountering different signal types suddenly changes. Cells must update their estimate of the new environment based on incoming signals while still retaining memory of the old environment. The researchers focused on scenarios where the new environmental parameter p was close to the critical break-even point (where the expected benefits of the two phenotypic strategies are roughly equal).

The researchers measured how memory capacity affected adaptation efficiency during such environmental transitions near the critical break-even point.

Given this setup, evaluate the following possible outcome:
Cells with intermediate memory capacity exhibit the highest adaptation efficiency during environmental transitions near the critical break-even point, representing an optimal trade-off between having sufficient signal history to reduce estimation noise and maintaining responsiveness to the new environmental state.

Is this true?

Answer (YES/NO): NO